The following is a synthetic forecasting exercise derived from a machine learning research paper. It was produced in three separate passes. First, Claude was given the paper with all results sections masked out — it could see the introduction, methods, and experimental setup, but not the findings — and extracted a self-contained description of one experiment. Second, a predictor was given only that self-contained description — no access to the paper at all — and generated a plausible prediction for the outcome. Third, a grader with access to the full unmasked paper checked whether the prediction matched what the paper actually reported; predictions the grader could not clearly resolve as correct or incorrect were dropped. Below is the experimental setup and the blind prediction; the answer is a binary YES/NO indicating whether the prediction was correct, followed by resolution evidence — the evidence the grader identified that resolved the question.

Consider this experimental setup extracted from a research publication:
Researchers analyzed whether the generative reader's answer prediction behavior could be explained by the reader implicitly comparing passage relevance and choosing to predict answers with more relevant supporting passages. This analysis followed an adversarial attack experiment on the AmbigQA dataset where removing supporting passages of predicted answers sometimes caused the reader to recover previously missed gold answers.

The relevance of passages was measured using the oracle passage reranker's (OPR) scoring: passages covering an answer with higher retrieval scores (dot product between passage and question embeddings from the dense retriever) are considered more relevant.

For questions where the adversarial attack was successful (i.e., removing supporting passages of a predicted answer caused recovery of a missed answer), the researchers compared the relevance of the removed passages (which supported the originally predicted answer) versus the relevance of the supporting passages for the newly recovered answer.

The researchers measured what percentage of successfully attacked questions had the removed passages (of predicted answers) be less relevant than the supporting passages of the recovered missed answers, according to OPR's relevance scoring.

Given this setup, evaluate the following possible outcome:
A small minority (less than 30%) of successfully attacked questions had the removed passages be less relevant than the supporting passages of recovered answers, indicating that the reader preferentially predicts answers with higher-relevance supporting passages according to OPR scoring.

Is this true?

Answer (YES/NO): NO